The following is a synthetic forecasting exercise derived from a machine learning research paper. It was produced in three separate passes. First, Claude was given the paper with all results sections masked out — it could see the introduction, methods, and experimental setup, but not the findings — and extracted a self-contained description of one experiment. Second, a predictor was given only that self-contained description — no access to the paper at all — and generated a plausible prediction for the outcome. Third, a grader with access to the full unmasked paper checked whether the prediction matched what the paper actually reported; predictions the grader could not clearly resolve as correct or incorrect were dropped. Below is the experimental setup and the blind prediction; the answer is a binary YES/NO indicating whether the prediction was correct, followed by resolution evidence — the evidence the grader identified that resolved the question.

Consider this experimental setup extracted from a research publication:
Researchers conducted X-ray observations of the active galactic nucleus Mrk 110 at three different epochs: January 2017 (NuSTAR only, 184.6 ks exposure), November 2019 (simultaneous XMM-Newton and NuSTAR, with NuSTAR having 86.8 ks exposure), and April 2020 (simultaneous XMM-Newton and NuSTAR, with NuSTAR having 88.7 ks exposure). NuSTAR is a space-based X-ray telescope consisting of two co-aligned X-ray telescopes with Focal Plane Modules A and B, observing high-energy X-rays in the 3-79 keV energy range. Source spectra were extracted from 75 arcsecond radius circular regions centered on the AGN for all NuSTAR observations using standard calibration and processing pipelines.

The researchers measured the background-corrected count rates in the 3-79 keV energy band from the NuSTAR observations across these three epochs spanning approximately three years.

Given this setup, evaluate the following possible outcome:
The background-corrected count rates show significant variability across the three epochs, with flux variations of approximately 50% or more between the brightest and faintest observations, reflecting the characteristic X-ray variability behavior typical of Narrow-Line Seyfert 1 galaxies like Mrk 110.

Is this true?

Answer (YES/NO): NO